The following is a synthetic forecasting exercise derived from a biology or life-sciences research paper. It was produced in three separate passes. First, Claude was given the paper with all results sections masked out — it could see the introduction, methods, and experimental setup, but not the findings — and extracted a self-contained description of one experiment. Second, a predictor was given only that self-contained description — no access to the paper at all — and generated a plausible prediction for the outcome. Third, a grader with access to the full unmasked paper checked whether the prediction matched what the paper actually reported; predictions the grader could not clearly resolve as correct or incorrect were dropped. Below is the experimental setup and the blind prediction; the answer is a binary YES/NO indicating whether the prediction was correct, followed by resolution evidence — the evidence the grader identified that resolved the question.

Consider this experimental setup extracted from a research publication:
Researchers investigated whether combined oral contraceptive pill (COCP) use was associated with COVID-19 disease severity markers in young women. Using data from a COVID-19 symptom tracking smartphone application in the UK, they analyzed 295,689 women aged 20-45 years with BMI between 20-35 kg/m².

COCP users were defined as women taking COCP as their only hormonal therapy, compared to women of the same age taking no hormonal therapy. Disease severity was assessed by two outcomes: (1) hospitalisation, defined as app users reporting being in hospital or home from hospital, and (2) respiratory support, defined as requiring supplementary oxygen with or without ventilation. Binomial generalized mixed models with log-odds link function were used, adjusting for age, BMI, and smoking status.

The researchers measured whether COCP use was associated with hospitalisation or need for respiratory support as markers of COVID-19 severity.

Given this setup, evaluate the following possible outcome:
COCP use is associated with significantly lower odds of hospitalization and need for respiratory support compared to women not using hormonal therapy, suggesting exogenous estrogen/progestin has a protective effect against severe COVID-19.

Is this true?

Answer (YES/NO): NO